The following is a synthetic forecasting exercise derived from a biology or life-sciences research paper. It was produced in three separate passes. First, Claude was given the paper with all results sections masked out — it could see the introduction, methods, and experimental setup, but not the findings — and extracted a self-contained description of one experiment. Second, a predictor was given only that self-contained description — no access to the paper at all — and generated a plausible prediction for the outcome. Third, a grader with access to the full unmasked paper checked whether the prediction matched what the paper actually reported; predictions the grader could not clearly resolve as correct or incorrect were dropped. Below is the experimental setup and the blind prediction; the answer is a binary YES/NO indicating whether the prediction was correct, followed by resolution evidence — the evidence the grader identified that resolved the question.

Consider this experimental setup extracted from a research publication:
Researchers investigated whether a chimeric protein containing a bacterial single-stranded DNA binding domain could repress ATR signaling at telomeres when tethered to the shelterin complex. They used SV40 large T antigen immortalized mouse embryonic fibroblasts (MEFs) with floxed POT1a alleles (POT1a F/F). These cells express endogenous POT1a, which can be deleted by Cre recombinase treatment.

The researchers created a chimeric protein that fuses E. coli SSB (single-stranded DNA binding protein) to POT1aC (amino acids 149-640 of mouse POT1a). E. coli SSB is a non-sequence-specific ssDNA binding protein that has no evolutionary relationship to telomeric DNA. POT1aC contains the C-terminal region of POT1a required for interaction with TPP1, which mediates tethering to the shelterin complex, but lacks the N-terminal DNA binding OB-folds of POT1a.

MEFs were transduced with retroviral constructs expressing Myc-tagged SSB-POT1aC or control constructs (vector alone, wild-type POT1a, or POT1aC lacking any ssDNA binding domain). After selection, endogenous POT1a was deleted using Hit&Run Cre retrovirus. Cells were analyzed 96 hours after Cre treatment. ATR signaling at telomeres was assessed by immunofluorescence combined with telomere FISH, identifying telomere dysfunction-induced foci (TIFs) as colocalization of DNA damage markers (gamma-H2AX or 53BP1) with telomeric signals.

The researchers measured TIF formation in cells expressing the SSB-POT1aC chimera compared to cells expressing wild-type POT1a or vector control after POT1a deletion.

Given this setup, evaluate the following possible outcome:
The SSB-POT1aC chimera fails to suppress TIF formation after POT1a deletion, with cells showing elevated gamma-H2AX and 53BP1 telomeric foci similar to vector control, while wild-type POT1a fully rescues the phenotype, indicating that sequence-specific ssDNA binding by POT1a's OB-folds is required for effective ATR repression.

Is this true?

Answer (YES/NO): NO